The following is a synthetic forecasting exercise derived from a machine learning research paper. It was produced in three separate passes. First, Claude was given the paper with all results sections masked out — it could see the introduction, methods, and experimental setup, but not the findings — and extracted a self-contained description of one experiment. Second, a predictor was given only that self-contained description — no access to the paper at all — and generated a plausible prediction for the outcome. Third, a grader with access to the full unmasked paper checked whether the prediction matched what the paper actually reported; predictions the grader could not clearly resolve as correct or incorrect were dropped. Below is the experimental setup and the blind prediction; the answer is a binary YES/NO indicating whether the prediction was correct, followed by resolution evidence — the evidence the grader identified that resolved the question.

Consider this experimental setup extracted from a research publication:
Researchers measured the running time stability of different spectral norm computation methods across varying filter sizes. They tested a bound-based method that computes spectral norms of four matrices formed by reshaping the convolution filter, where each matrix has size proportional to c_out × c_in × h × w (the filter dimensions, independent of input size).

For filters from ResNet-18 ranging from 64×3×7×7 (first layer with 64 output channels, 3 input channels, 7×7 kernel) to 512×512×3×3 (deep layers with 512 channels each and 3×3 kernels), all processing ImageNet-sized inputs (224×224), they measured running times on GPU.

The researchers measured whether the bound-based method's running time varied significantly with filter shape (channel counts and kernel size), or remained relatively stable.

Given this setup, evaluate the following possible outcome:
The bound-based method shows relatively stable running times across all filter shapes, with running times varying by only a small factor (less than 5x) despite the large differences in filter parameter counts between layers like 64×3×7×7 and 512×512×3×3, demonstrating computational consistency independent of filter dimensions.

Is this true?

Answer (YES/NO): NO